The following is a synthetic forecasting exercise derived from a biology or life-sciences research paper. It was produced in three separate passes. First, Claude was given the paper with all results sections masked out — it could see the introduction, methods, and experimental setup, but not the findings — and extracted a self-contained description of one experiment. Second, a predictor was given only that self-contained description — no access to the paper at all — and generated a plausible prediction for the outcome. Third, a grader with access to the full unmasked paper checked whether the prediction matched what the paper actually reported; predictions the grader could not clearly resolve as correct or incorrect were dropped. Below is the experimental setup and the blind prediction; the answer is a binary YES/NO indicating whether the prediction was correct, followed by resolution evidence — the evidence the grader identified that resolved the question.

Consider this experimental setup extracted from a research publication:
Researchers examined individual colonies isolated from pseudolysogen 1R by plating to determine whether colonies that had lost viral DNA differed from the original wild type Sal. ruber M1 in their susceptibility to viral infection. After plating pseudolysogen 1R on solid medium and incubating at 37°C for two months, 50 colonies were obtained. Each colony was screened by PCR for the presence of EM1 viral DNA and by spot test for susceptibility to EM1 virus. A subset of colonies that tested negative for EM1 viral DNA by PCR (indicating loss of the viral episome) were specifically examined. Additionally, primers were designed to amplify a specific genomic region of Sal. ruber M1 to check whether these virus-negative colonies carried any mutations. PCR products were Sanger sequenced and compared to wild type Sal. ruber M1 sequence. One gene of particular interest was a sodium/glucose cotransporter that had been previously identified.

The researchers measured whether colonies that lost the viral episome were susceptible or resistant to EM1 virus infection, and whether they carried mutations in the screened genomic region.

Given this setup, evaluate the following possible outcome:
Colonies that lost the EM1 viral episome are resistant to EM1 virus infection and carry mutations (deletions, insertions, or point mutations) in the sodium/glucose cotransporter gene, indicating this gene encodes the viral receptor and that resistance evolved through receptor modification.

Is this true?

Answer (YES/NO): NO